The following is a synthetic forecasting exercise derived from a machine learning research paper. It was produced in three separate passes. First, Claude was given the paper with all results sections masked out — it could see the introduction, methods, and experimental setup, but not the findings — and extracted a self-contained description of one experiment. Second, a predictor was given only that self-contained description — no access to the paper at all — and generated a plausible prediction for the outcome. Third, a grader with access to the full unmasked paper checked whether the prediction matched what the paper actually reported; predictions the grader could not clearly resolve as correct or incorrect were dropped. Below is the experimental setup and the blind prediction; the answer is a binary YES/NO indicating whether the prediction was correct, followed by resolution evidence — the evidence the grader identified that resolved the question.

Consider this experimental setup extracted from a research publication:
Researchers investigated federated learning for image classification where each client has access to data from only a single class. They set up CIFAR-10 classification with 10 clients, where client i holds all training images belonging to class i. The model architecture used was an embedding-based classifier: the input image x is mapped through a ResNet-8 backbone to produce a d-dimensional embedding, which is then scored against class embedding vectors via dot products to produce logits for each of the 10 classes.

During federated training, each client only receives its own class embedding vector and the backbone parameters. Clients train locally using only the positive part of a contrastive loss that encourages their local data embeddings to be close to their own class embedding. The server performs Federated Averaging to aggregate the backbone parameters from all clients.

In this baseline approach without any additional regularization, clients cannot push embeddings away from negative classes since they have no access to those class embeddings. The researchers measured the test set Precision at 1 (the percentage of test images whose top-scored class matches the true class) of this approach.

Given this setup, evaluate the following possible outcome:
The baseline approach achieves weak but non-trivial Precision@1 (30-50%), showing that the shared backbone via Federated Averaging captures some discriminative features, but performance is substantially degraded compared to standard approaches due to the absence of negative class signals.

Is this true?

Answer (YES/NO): NO